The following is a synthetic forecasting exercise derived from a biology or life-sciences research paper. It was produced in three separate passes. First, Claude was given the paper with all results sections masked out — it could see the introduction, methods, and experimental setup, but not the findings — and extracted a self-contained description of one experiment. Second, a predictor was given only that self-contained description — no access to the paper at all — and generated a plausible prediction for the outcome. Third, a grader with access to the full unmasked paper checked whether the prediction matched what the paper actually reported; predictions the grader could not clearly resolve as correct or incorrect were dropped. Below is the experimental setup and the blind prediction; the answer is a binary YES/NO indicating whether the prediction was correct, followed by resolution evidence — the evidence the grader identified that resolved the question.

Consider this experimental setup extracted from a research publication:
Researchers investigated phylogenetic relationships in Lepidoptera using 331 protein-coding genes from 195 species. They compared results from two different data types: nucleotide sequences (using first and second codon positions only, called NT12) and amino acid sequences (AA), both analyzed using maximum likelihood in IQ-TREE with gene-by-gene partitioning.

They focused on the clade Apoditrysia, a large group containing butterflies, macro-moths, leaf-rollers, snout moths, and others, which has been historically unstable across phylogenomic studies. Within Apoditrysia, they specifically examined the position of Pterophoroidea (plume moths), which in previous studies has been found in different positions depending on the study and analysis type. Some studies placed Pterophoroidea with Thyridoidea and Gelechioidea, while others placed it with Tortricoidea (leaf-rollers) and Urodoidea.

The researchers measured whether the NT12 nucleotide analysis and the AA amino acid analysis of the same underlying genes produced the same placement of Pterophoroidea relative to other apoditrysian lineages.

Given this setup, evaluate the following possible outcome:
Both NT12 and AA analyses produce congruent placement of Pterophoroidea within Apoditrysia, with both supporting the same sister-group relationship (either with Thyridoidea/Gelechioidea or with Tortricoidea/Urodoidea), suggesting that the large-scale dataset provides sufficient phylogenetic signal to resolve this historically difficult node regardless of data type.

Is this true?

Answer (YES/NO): YES